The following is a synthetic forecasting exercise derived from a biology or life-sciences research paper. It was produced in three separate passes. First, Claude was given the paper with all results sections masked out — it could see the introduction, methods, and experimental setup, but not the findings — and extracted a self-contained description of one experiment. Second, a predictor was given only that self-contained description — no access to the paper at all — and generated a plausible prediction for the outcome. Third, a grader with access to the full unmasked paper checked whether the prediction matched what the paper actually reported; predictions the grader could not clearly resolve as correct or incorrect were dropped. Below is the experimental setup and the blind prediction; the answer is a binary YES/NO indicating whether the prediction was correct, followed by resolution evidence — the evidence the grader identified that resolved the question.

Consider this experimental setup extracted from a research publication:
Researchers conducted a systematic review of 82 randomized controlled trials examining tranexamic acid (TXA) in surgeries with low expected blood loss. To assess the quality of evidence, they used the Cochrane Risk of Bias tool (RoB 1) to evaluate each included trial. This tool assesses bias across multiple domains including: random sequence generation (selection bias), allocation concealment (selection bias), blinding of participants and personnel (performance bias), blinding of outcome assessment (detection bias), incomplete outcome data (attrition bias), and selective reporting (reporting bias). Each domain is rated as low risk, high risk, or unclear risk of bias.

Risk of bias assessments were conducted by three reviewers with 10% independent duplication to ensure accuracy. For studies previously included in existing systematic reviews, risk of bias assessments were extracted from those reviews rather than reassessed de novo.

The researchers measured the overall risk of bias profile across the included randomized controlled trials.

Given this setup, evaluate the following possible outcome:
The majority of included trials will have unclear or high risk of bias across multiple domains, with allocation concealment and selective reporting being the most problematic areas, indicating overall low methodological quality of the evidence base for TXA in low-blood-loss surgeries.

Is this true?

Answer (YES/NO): NO